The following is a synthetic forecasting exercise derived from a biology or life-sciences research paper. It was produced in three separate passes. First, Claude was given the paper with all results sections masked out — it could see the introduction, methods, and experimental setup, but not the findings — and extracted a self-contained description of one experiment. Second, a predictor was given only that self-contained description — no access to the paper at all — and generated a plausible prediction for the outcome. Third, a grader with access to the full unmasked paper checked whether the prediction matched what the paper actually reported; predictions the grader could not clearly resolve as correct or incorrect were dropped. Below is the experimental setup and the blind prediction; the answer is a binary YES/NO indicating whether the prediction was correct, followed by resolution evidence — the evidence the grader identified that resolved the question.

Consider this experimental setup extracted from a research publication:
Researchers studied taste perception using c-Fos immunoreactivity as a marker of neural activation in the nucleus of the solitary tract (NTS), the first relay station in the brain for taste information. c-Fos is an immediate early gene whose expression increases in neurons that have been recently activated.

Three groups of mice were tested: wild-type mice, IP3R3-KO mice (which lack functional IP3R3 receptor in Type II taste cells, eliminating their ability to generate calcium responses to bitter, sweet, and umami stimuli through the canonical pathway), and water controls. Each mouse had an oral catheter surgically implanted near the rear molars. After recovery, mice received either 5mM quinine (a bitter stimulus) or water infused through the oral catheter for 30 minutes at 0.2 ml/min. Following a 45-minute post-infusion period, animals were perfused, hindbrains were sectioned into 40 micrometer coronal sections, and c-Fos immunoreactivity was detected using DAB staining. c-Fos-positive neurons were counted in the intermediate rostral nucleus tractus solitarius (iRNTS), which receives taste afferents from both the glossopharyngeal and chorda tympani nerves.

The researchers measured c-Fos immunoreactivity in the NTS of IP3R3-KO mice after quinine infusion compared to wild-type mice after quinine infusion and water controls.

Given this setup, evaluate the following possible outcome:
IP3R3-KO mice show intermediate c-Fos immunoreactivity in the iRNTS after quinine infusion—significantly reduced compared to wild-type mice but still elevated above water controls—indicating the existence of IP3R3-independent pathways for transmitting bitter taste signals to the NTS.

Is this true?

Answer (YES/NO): NO